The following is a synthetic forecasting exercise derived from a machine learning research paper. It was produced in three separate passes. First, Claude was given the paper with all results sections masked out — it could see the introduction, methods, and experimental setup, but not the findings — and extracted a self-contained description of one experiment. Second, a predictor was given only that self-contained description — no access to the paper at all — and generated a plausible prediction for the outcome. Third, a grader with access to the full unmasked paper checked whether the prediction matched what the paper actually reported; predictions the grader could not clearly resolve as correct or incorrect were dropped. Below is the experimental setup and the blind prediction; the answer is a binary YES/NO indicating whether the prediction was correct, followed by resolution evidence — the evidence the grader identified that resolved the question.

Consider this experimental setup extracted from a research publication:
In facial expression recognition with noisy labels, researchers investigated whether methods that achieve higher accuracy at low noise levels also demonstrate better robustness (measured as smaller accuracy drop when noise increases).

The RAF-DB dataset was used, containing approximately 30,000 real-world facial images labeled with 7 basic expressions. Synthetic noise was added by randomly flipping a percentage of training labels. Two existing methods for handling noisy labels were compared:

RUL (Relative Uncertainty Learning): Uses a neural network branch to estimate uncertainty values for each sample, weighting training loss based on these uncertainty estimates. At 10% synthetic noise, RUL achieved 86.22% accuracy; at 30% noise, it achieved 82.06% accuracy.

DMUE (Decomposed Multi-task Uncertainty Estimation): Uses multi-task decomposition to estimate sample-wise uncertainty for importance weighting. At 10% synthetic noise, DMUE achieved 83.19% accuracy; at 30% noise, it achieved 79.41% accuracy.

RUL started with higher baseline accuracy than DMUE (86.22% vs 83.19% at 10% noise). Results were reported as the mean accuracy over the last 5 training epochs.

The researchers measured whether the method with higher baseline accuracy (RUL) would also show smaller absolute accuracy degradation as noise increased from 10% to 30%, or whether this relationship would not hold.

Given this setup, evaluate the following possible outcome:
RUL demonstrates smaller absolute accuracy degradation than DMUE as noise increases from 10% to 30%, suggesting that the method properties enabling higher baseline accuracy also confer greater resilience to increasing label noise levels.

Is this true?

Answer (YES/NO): NO